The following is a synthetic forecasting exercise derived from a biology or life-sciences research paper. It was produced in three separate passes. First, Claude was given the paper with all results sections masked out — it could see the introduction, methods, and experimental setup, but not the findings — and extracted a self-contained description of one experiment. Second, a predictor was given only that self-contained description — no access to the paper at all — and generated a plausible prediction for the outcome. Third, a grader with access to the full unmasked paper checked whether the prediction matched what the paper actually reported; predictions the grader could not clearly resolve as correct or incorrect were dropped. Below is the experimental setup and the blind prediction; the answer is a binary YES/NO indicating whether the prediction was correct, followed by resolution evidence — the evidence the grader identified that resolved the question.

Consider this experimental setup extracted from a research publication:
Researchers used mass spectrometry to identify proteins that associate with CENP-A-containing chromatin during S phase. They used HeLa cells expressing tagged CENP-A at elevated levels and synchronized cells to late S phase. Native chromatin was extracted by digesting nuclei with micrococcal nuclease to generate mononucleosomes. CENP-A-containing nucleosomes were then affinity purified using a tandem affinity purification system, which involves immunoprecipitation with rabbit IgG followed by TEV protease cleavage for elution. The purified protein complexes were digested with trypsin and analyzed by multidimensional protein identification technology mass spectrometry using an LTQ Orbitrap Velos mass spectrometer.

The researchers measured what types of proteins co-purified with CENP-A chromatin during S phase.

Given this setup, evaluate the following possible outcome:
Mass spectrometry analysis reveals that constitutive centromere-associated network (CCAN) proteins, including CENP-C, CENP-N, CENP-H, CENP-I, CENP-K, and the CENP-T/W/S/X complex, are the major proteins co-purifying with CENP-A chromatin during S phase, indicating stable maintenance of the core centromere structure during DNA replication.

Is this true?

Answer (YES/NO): YES